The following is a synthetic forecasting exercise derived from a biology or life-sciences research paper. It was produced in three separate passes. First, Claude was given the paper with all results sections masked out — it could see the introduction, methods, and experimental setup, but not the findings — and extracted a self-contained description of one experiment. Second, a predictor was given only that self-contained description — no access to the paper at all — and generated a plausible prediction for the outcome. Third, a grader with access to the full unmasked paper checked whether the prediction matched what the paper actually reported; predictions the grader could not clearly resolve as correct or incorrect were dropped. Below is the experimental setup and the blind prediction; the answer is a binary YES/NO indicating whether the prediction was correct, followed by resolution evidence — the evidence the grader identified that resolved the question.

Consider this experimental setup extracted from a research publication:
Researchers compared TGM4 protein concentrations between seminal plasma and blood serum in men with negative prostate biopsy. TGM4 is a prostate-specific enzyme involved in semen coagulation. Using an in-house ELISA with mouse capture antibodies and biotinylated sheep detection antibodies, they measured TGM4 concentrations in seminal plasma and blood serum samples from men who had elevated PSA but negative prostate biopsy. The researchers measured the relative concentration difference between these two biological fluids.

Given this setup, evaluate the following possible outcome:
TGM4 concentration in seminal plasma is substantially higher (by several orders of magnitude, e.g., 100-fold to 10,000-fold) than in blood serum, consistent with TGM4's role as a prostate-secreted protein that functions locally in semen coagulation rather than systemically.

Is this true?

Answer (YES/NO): YES